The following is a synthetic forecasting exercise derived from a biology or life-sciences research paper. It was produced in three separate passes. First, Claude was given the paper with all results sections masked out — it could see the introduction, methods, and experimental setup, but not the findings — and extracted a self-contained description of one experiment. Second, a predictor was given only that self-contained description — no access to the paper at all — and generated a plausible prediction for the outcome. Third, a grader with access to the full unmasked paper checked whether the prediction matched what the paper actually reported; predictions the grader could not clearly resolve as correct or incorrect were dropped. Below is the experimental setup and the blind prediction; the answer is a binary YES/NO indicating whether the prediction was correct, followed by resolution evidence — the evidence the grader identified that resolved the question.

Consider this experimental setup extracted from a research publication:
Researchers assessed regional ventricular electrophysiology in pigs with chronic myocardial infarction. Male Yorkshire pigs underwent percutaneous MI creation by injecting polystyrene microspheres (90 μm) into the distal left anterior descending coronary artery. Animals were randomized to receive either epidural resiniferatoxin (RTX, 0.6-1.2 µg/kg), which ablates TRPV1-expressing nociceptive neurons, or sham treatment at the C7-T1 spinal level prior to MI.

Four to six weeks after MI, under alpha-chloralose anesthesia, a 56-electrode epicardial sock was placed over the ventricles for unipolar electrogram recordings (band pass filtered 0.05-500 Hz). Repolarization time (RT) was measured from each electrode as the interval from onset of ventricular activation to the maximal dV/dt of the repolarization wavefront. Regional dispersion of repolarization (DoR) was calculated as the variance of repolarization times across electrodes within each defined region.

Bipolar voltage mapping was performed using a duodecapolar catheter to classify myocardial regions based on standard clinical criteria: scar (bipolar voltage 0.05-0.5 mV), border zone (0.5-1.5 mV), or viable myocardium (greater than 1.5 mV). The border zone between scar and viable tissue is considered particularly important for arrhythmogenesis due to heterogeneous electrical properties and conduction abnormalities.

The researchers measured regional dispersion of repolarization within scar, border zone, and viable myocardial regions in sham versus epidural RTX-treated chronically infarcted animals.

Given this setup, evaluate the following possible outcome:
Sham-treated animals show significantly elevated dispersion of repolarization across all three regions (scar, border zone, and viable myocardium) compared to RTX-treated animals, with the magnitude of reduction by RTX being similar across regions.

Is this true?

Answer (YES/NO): NO